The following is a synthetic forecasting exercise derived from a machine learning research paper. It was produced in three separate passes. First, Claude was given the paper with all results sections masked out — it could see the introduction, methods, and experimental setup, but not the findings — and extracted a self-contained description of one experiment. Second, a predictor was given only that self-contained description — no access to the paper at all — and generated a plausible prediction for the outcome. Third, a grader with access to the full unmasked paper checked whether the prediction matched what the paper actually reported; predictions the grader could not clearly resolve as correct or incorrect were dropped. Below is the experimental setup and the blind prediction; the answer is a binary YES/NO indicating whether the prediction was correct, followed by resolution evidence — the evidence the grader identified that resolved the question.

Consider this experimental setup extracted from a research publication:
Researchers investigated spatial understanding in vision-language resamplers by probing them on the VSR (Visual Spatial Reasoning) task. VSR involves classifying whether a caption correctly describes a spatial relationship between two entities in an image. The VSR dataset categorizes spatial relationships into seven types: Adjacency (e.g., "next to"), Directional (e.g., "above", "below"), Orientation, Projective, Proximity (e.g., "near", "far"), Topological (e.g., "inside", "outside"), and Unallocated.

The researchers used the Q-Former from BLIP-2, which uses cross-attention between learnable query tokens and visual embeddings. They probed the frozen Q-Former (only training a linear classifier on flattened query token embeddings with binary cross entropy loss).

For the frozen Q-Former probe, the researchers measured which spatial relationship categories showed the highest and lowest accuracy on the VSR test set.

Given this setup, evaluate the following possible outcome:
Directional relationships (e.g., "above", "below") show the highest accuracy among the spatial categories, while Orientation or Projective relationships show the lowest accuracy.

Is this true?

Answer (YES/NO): NO